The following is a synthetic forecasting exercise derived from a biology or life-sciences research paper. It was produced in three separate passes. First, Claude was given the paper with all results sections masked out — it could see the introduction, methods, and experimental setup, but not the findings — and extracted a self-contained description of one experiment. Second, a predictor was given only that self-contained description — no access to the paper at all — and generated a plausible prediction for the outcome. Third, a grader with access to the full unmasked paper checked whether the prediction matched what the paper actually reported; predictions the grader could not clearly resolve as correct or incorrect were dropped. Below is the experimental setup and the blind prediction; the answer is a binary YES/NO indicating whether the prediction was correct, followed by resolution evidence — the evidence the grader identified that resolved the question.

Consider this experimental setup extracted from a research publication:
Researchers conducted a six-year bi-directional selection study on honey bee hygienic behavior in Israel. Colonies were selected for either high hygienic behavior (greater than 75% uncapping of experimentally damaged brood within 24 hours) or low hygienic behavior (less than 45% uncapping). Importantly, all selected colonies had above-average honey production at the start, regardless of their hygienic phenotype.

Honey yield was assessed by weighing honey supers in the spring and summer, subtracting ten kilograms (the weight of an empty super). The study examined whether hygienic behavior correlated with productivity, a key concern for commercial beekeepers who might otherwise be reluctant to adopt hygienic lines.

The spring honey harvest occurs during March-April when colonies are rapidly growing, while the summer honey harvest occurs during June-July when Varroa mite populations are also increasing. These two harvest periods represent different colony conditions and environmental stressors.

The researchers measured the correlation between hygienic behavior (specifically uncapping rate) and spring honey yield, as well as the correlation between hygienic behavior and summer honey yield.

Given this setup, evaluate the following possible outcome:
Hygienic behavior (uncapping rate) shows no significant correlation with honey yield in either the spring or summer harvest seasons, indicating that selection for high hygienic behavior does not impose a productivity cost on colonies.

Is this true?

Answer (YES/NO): NO